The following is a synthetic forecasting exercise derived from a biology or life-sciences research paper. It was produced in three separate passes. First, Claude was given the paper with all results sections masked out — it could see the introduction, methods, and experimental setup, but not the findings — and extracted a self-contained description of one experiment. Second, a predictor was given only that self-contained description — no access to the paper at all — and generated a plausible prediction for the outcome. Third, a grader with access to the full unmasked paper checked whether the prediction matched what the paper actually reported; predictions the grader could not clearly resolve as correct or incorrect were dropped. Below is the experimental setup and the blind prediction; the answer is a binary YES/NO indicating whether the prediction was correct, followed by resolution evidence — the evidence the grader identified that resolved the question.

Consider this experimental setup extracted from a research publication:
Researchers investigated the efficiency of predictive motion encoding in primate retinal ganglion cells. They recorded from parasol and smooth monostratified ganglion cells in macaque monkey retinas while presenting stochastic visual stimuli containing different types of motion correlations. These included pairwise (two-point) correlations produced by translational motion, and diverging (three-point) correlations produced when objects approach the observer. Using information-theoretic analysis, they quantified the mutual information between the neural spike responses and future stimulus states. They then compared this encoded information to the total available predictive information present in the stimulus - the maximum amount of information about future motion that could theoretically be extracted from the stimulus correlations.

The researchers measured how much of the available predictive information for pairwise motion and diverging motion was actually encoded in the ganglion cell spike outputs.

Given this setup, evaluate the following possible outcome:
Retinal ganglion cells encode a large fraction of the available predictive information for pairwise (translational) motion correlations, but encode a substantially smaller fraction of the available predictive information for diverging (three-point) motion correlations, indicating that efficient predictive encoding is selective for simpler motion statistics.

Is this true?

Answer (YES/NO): NO